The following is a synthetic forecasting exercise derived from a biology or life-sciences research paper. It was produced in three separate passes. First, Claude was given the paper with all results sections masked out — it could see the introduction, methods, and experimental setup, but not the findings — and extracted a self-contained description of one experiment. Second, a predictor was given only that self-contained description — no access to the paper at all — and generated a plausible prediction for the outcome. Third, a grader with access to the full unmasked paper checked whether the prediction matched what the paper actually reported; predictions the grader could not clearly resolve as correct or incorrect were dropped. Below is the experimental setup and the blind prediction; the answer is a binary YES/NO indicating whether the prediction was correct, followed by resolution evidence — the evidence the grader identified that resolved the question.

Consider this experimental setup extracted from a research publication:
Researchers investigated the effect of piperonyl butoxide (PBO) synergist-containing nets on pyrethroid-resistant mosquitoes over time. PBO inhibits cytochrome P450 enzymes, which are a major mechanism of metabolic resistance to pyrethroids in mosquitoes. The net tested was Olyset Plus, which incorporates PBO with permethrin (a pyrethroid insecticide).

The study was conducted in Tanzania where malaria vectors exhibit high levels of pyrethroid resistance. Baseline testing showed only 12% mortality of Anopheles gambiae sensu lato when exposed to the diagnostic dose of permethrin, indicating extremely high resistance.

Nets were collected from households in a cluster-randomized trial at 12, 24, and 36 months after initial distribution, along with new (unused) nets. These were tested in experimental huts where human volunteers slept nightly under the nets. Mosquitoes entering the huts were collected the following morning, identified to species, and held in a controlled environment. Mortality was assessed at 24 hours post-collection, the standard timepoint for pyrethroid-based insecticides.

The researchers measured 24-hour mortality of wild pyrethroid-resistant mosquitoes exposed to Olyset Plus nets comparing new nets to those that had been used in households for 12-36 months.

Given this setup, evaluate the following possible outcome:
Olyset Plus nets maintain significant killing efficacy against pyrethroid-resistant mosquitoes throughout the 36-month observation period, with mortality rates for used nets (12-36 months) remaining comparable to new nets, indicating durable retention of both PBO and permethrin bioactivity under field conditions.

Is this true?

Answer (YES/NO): NO